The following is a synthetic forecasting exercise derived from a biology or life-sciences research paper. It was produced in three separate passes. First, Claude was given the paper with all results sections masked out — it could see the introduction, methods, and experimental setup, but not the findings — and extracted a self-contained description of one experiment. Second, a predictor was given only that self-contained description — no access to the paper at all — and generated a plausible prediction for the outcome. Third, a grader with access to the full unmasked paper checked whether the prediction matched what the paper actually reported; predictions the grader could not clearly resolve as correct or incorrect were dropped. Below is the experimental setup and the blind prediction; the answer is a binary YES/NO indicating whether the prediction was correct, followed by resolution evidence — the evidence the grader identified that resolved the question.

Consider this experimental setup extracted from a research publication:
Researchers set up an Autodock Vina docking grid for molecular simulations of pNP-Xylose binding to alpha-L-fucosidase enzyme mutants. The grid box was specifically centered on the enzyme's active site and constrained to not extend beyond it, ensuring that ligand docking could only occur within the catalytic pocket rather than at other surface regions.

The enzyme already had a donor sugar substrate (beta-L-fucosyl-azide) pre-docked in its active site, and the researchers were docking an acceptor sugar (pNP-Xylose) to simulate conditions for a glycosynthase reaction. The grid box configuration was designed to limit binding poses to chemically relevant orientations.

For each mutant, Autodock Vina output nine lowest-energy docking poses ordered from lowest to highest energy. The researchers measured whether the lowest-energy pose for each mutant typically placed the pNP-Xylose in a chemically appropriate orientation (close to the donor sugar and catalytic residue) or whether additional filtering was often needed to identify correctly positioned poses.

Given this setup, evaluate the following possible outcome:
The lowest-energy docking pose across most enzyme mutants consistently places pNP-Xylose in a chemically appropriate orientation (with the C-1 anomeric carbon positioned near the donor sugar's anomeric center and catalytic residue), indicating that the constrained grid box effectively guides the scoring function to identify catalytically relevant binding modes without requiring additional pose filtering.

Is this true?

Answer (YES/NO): NO